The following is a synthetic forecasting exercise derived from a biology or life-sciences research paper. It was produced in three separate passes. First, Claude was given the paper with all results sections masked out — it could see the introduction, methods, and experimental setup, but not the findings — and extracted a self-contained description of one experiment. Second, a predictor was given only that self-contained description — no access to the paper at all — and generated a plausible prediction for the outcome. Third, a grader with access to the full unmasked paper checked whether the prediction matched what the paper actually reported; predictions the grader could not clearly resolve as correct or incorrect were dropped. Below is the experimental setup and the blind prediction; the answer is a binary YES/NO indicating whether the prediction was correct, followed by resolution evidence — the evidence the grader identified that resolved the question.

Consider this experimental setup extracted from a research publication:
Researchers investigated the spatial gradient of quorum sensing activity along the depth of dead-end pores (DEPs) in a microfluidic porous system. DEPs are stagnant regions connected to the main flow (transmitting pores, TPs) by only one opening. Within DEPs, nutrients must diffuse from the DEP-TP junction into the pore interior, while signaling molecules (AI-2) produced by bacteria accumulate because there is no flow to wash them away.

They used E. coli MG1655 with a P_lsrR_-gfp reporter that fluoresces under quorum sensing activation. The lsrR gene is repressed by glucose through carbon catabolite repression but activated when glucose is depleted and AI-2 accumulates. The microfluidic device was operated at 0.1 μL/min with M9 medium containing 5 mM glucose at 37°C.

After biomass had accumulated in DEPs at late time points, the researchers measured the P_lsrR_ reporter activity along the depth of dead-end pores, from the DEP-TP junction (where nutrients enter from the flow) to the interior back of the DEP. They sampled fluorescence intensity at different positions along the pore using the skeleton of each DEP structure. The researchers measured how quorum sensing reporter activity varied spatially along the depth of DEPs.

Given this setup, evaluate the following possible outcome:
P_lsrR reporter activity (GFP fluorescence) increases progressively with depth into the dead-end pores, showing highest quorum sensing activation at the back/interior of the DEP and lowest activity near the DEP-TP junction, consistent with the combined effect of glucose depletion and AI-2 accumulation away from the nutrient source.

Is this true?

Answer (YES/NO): YES